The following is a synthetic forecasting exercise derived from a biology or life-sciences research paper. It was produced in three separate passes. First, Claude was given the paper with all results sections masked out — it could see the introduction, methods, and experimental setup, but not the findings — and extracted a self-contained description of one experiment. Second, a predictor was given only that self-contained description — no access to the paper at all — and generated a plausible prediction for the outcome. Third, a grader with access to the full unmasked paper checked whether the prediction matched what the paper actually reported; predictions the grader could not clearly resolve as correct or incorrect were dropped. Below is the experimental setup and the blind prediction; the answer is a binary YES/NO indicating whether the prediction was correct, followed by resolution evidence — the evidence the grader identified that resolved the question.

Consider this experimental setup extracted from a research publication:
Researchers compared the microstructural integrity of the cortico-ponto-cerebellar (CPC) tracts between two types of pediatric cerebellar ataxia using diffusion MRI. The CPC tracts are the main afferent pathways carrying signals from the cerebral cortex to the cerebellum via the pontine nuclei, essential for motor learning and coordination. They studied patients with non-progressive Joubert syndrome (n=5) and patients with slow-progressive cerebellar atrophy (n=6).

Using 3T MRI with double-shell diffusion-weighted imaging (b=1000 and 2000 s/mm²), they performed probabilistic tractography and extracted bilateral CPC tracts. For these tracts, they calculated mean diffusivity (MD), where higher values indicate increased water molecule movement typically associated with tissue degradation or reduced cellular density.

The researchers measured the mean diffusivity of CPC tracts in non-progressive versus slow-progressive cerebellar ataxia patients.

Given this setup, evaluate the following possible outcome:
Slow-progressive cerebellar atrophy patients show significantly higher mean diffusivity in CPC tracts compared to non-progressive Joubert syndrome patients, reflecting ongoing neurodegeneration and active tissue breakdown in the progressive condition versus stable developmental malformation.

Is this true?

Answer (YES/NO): NO